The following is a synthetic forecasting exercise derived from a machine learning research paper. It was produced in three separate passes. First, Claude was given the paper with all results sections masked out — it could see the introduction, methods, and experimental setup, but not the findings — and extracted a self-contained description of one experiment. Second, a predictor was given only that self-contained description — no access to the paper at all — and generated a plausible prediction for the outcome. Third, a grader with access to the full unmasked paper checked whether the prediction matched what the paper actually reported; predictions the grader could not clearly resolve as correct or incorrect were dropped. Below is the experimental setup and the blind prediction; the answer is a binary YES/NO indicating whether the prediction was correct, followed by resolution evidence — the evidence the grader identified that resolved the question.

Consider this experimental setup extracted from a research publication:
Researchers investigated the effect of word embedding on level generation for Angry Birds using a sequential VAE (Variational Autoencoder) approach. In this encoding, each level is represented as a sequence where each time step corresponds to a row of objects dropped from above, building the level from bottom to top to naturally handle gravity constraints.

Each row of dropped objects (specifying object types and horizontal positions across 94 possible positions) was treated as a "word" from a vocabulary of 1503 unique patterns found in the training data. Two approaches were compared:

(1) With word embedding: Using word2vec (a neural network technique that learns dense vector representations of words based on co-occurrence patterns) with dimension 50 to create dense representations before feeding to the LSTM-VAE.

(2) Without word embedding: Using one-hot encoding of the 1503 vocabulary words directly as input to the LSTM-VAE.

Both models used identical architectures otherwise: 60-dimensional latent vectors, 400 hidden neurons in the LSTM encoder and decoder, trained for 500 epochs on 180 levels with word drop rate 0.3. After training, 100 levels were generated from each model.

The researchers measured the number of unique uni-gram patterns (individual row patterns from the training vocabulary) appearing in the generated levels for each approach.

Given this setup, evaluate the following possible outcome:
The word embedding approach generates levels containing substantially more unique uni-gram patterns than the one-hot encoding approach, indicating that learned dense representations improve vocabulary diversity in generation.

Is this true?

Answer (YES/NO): YES